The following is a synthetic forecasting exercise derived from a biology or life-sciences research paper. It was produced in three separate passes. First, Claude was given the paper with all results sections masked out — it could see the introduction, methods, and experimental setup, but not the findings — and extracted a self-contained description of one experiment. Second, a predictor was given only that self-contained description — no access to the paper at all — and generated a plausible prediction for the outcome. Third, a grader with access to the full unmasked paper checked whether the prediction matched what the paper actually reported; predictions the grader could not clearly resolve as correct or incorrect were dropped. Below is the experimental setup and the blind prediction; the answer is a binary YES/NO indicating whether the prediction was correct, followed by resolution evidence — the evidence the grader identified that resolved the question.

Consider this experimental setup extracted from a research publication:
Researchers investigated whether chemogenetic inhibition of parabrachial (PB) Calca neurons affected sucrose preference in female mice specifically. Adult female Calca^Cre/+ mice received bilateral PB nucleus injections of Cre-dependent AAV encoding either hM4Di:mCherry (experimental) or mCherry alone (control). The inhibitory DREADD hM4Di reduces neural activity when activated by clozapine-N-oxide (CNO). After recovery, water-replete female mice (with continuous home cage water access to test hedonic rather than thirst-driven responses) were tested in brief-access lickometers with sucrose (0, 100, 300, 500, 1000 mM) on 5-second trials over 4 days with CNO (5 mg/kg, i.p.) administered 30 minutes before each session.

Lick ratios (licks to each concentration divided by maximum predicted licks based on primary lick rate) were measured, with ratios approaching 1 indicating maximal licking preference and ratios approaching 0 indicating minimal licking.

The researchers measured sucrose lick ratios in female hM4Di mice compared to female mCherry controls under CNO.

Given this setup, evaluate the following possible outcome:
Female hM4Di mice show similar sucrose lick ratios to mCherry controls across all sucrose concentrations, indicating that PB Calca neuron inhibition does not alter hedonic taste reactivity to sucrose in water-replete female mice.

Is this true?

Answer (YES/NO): YES